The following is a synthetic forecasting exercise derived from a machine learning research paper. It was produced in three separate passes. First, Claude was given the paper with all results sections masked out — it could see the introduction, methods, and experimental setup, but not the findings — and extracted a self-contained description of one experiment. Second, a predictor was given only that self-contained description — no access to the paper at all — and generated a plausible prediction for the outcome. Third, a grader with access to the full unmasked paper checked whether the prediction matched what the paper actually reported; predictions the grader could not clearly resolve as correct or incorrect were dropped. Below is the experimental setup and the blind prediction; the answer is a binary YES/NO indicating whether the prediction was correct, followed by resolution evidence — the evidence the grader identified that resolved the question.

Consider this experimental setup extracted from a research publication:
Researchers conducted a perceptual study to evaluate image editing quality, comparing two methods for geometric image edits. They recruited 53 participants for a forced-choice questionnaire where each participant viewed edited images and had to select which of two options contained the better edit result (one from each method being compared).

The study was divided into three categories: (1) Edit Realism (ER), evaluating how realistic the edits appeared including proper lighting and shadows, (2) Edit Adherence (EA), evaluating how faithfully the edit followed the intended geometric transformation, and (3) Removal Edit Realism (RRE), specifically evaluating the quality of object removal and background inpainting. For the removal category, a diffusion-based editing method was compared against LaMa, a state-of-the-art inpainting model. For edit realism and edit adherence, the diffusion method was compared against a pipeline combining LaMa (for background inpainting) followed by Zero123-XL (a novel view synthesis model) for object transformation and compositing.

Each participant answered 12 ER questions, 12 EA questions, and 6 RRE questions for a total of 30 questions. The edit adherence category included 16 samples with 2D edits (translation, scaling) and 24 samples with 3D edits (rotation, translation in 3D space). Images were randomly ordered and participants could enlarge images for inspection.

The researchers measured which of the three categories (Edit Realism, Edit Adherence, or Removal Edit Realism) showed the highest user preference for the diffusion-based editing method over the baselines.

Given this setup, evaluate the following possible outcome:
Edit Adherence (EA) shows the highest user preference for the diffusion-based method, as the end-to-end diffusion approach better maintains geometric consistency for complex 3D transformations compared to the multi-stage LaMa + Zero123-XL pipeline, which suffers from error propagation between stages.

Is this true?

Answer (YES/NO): NO